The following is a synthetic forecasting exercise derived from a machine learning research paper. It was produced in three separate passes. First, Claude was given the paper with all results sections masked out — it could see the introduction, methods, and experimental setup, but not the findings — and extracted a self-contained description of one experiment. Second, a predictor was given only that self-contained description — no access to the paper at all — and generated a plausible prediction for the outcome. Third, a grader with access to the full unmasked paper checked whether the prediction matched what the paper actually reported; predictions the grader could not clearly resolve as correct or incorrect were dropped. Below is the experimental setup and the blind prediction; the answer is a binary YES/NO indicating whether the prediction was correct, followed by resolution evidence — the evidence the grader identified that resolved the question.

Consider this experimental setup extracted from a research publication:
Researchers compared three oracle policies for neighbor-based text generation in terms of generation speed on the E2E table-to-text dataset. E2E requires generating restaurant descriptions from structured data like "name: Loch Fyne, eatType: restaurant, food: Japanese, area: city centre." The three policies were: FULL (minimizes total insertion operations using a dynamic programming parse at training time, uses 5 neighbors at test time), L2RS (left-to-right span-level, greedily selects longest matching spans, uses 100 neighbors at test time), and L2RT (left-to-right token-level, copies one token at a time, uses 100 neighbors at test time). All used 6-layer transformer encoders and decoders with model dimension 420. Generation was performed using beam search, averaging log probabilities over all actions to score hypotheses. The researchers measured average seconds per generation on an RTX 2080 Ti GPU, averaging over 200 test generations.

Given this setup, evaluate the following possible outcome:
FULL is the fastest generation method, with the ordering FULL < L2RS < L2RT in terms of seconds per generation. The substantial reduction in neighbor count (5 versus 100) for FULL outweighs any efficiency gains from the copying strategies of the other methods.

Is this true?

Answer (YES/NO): YES